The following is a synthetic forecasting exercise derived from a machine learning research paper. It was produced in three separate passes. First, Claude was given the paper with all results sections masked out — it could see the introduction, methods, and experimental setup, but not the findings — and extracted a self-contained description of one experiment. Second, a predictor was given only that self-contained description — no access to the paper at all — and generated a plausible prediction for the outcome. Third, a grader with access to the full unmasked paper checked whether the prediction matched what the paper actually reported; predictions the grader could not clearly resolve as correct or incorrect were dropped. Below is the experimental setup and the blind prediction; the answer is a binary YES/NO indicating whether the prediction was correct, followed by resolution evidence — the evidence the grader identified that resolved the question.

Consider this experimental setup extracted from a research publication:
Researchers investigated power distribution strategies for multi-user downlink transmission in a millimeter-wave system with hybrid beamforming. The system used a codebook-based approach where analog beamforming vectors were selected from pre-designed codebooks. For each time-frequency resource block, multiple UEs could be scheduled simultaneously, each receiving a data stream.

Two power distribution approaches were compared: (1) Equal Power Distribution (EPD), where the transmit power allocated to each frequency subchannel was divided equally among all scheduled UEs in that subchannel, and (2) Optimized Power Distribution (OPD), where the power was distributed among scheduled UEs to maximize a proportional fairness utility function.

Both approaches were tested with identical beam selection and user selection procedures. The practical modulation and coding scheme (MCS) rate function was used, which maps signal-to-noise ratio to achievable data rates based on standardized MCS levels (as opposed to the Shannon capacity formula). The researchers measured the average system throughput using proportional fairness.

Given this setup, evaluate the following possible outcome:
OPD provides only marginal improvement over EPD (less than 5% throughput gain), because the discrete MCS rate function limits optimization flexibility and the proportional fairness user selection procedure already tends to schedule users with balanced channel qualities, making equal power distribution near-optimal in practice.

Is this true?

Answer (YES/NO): NO